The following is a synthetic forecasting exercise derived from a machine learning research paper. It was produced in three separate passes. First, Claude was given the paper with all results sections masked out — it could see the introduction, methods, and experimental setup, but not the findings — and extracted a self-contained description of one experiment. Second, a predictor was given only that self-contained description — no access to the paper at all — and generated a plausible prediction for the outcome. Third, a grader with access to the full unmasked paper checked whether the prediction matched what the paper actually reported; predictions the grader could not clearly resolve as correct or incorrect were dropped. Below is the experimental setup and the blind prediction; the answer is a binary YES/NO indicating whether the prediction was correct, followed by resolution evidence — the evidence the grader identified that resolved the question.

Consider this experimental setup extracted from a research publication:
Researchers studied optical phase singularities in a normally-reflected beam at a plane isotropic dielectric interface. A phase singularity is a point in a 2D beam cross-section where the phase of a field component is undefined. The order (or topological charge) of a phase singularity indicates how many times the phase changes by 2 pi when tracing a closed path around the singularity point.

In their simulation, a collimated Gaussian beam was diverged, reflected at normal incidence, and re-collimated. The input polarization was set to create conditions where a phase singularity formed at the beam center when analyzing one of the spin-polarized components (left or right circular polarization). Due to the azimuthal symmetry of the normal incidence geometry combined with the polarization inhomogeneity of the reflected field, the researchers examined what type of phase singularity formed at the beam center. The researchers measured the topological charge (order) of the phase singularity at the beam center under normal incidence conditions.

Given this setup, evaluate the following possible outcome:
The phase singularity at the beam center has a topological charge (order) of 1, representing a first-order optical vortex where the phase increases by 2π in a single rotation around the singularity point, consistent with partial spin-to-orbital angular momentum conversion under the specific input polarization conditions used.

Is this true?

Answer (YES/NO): NO